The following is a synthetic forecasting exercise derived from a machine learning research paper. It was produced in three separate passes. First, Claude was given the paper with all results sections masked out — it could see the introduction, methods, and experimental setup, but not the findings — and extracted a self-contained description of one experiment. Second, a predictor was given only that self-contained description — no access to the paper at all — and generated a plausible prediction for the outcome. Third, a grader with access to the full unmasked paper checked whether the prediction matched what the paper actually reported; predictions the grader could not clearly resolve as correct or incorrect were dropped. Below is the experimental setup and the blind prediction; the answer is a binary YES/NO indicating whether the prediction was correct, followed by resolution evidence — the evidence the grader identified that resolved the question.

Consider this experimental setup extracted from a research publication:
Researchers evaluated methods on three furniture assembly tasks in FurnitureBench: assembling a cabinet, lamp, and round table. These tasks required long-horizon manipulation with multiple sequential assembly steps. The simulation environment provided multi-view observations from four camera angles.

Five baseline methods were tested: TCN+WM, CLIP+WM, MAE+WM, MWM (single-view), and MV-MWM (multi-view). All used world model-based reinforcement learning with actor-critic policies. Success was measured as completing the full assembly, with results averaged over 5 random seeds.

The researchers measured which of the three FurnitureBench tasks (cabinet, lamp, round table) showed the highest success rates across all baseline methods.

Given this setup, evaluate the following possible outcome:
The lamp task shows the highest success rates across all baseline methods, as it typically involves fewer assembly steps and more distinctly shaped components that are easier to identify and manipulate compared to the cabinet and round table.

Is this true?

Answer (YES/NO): NO